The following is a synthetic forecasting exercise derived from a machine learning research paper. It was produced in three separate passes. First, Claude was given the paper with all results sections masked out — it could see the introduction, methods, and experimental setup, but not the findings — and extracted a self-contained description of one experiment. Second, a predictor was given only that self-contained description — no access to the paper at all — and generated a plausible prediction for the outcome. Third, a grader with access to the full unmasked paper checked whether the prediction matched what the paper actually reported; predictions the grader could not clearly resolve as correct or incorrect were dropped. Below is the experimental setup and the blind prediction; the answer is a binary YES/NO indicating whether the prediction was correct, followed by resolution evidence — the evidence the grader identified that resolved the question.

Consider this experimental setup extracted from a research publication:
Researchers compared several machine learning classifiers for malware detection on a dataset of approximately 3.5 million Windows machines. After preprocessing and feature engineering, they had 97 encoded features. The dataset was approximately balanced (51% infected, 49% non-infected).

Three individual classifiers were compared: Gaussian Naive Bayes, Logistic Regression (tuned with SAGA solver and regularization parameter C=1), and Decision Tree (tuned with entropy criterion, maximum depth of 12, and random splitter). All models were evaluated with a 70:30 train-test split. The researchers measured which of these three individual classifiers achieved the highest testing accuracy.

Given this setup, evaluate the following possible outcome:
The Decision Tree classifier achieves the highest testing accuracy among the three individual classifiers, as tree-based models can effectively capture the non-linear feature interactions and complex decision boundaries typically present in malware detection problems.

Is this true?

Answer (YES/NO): YES